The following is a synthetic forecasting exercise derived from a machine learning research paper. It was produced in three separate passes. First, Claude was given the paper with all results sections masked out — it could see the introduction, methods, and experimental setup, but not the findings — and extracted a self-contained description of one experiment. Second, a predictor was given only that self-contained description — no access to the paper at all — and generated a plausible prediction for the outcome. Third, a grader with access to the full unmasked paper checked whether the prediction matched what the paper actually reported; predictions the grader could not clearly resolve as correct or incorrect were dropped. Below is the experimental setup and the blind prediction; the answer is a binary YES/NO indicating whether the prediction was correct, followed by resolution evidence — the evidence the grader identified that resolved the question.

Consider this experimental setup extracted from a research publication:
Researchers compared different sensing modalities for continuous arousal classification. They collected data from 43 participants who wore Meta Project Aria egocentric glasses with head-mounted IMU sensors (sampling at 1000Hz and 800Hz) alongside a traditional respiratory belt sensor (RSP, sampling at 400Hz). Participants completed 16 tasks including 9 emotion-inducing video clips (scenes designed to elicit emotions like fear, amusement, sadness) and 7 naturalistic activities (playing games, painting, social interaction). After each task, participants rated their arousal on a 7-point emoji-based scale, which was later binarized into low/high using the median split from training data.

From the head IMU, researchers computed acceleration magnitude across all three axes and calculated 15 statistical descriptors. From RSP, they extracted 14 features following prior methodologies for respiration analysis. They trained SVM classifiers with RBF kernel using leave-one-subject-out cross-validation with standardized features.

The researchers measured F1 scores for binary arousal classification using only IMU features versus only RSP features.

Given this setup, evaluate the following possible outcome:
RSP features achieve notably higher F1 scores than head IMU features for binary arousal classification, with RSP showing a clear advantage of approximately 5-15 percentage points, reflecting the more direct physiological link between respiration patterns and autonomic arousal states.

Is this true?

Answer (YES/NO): NO